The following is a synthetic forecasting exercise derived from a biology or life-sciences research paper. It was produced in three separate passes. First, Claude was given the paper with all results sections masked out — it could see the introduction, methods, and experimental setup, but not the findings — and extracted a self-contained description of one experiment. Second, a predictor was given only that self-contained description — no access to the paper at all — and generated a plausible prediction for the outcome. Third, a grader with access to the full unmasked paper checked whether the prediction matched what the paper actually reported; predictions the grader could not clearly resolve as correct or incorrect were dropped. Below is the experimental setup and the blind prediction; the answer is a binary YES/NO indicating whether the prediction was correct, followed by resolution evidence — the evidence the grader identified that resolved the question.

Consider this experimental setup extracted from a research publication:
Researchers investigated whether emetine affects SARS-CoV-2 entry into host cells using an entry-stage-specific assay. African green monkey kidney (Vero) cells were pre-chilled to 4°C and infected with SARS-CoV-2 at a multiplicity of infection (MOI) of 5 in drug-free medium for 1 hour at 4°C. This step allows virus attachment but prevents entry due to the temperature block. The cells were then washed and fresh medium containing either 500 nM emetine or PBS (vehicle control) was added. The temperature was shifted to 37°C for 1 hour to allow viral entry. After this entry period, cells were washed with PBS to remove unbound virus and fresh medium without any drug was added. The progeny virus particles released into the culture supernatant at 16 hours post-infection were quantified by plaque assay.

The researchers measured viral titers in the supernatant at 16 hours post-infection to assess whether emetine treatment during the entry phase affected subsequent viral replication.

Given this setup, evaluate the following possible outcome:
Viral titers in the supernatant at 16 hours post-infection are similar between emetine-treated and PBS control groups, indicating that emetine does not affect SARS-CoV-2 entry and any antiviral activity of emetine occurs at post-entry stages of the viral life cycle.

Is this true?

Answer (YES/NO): YES